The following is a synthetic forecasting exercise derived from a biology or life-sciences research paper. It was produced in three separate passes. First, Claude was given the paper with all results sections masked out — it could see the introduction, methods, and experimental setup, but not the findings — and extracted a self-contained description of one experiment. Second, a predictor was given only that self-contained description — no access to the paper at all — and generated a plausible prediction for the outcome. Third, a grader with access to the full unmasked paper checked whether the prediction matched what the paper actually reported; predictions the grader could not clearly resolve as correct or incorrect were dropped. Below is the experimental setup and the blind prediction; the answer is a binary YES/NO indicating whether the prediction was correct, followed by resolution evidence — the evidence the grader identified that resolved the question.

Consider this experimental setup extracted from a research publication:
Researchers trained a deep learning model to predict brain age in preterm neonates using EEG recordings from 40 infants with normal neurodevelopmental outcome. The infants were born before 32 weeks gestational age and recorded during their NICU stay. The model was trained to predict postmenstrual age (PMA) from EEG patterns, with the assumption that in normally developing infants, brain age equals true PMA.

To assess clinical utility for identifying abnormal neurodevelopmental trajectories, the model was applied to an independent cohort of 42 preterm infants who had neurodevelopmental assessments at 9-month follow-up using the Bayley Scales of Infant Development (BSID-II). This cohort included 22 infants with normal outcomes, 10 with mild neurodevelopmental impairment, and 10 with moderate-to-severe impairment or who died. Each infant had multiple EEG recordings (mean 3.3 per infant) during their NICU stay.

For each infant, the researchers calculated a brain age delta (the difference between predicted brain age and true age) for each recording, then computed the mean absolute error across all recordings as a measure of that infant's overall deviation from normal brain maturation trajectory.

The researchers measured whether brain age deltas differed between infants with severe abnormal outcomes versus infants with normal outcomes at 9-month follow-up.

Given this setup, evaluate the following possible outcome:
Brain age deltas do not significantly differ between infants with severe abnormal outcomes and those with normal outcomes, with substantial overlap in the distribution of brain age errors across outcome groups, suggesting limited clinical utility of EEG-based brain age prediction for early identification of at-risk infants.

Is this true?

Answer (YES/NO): NO